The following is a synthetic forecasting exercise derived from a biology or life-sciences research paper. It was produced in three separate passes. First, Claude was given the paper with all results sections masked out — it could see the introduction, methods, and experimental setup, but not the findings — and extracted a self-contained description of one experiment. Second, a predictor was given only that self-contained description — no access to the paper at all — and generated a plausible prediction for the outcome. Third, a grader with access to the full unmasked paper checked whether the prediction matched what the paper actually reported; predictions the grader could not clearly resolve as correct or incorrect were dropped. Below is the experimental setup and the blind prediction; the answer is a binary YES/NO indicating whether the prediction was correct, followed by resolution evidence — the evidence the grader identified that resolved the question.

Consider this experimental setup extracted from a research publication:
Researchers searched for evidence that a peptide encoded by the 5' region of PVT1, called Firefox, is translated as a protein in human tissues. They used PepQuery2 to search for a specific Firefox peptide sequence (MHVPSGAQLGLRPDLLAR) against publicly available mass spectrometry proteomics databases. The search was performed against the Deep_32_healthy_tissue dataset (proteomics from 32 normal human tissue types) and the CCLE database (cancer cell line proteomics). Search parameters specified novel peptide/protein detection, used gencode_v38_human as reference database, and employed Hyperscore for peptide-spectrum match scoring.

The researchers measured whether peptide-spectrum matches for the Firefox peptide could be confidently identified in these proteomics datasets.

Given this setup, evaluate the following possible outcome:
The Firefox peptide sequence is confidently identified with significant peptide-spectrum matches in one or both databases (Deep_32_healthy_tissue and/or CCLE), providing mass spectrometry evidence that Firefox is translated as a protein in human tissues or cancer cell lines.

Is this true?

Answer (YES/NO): YES